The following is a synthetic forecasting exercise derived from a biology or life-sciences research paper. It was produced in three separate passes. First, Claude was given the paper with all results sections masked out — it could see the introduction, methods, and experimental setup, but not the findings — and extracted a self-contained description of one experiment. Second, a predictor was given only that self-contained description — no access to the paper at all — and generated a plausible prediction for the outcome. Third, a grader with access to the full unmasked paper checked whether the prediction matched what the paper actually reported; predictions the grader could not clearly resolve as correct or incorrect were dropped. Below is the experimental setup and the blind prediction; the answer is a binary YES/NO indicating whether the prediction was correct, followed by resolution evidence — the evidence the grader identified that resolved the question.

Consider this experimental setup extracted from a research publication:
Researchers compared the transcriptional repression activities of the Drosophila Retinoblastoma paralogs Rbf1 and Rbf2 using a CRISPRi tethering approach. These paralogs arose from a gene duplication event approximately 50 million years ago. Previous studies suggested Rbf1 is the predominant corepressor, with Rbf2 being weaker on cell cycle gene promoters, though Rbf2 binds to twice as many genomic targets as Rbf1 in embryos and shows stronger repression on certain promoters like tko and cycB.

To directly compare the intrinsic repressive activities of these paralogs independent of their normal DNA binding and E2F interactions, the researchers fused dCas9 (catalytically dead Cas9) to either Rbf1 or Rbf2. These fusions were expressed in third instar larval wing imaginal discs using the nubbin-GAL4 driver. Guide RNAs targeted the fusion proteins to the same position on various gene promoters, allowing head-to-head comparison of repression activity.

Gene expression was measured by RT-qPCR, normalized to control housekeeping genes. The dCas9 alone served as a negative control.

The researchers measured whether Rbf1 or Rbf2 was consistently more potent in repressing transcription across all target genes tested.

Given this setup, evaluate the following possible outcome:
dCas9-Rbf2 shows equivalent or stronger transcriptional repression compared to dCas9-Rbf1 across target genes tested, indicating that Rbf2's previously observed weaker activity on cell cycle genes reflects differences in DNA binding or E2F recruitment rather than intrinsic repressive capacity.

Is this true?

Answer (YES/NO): NO